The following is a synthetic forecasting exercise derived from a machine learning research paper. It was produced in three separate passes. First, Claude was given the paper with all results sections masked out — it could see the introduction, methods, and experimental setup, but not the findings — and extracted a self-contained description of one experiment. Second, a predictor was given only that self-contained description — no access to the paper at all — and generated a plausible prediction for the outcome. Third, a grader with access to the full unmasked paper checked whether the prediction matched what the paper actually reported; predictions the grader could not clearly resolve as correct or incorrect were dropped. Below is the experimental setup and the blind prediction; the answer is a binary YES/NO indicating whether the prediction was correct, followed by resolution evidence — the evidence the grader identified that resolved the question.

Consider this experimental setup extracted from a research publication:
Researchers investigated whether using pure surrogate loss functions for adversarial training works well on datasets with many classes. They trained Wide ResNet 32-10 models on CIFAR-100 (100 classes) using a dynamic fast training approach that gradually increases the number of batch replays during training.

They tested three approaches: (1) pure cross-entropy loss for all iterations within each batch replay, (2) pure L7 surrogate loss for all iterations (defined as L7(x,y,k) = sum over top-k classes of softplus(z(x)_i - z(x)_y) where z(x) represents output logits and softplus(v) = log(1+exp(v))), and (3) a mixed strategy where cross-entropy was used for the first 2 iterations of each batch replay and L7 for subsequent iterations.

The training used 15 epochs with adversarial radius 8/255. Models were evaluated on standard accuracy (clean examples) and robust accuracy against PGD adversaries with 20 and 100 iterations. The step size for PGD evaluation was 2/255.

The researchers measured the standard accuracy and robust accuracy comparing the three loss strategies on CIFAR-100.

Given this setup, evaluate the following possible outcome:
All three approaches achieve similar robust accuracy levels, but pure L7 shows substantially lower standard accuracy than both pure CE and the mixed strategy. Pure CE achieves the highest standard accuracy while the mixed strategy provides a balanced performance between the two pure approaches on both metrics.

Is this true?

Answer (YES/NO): NO